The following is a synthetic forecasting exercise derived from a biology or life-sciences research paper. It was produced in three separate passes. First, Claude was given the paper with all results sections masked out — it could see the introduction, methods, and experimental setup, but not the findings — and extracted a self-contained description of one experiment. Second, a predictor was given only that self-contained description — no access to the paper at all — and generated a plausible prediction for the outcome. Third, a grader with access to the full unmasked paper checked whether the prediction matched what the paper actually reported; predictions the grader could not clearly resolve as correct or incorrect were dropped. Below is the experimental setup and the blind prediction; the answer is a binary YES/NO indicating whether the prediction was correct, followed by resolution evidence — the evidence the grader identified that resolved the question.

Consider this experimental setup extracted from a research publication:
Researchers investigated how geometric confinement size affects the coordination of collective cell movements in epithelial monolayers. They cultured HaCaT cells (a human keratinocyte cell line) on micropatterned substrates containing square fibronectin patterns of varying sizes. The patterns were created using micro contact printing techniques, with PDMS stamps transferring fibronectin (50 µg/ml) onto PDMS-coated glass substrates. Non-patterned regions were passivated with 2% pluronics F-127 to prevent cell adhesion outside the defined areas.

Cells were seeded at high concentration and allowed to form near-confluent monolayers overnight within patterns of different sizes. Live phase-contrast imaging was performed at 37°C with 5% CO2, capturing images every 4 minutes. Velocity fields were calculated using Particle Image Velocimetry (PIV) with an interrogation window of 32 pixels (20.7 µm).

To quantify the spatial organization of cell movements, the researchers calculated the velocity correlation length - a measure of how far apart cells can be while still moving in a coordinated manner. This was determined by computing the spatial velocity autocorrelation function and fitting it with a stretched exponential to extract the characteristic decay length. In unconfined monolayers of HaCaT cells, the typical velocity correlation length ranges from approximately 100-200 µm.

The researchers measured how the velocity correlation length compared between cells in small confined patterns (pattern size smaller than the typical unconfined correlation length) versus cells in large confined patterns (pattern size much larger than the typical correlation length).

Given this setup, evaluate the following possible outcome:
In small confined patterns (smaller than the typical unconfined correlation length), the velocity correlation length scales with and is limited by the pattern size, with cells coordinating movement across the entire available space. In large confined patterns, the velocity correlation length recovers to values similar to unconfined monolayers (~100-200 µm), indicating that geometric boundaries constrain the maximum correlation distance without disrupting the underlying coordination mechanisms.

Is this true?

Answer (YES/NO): NO